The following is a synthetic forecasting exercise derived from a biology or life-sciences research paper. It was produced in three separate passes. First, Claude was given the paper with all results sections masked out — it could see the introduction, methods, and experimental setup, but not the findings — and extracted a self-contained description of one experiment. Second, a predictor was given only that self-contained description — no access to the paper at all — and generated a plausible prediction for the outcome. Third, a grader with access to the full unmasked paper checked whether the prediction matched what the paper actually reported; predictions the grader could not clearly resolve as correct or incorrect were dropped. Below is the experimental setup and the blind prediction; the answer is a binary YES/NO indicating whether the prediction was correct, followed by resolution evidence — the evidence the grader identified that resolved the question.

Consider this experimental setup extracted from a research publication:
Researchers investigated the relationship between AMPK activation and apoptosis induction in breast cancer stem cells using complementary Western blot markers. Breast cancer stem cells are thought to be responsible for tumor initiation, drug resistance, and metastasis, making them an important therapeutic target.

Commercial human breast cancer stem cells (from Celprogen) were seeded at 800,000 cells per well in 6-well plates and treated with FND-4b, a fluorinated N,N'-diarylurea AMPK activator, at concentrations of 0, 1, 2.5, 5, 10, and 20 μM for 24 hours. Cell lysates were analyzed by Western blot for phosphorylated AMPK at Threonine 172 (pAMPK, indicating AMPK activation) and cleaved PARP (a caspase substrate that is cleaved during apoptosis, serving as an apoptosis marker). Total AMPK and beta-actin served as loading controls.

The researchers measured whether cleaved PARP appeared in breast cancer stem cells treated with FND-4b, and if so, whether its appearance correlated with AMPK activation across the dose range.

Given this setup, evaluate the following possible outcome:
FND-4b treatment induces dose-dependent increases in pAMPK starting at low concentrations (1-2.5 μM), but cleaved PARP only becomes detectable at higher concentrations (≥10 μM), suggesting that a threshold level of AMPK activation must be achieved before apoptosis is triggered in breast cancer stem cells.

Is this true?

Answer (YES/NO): NO